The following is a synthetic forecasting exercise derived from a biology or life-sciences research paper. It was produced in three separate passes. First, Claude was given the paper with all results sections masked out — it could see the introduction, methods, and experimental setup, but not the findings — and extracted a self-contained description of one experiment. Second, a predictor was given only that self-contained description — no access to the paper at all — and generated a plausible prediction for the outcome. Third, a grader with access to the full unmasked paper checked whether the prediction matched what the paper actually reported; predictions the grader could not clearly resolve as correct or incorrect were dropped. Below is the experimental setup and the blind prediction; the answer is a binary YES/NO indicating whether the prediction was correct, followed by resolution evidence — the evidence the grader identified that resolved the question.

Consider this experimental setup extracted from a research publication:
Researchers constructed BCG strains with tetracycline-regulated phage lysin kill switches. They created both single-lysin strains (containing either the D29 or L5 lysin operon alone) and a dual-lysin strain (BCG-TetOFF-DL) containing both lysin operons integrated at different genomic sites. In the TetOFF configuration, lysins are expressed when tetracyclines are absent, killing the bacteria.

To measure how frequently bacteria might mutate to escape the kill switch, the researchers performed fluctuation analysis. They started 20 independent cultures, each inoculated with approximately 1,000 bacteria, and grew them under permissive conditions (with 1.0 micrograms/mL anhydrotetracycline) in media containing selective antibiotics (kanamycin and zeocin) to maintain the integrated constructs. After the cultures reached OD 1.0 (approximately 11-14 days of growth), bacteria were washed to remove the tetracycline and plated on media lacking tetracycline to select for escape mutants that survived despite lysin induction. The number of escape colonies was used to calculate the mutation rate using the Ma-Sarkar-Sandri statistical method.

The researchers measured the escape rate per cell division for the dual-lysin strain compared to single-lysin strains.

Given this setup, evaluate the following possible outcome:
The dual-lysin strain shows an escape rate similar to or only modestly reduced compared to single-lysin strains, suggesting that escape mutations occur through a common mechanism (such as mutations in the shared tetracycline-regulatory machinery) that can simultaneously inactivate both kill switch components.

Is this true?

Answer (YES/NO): NO